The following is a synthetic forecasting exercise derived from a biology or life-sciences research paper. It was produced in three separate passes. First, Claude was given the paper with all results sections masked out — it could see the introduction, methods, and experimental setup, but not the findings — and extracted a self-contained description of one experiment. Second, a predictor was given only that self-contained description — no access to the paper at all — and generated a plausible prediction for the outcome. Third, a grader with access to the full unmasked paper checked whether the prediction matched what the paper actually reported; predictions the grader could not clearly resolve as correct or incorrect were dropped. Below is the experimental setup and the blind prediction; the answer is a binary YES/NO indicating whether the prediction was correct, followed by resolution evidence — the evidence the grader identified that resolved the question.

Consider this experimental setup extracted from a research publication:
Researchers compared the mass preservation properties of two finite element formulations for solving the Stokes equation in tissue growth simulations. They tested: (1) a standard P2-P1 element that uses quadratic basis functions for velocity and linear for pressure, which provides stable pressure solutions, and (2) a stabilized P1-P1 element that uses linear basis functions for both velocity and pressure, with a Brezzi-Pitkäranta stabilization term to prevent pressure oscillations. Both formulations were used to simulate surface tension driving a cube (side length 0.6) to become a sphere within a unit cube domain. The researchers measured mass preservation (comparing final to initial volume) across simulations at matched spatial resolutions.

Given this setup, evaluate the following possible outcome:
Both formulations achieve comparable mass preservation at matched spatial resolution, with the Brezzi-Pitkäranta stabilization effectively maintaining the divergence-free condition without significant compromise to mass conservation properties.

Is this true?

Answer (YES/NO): NO